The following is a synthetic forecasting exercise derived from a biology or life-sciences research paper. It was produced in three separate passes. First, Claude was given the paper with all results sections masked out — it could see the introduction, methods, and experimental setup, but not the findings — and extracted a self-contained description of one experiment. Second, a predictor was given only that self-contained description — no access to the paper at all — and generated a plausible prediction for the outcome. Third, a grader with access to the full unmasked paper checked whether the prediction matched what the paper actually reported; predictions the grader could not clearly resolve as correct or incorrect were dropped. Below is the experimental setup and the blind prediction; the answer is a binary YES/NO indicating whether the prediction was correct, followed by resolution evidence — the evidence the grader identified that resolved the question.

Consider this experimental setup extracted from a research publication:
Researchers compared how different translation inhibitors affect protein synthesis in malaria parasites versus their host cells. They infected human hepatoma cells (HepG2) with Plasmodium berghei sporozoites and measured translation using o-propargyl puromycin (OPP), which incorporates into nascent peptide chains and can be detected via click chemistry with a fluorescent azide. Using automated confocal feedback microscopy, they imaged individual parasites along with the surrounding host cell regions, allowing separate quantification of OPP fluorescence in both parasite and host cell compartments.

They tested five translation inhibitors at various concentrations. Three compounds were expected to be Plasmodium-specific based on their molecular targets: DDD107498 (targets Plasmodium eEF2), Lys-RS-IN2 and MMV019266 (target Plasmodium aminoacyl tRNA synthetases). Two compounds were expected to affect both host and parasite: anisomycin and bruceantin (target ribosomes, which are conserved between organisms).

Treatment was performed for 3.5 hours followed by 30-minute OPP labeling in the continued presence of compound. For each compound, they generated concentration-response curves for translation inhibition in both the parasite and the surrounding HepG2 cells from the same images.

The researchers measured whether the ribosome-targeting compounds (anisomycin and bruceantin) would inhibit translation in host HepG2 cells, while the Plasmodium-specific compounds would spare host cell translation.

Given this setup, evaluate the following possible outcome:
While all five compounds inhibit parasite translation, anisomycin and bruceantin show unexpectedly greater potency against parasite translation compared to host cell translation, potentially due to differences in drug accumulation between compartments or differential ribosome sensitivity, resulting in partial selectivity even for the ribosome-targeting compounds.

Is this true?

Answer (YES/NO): NO